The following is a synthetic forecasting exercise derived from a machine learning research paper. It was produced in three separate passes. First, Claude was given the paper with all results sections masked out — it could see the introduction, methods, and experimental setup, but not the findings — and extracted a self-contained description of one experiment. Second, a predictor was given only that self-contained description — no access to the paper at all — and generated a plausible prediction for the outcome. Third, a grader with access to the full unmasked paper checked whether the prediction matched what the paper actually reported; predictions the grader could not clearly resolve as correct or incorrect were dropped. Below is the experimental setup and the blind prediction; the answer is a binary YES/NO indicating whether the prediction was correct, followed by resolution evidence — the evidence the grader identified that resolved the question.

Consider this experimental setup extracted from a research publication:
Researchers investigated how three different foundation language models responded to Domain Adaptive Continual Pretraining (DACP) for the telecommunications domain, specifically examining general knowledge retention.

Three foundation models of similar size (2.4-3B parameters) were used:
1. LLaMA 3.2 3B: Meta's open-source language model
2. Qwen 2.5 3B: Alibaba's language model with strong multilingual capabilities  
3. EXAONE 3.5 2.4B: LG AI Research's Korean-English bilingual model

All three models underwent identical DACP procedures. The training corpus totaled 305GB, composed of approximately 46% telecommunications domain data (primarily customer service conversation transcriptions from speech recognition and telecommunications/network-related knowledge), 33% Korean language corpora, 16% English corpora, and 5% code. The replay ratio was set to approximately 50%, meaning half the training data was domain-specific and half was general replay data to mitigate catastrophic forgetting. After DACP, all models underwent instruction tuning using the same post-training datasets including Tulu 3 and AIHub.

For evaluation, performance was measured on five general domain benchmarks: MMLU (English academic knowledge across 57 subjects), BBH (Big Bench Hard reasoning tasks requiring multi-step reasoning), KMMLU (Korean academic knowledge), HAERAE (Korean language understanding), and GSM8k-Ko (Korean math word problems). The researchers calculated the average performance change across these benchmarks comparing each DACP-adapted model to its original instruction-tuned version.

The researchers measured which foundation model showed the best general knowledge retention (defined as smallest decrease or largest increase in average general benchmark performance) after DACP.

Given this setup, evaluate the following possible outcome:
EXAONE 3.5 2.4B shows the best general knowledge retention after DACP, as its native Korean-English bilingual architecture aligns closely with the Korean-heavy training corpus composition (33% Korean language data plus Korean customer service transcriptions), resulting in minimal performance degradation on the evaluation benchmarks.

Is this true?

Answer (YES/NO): NO